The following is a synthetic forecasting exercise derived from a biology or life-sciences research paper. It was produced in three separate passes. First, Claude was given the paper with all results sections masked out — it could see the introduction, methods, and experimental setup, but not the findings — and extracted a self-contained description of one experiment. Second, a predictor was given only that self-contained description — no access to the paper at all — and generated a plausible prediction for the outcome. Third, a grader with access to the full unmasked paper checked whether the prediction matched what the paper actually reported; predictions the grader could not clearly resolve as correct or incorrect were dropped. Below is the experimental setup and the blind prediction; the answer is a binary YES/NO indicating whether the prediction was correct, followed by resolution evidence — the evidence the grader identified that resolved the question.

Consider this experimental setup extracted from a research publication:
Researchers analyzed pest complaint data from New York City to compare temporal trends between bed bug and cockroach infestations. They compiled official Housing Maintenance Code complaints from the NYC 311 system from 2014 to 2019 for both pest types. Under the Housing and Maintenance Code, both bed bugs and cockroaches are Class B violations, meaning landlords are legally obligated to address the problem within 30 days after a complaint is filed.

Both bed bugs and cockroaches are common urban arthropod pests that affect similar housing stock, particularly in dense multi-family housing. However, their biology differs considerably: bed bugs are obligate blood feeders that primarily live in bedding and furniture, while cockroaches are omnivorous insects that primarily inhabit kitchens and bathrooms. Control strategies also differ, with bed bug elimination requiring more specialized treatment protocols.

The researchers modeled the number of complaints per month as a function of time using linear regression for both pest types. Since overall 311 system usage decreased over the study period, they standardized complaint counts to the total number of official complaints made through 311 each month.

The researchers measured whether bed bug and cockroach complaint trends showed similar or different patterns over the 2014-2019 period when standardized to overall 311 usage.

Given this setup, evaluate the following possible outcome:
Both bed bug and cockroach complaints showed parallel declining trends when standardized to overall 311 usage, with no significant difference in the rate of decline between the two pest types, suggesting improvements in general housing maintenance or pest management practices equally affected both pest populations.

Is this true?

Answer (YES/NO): NO